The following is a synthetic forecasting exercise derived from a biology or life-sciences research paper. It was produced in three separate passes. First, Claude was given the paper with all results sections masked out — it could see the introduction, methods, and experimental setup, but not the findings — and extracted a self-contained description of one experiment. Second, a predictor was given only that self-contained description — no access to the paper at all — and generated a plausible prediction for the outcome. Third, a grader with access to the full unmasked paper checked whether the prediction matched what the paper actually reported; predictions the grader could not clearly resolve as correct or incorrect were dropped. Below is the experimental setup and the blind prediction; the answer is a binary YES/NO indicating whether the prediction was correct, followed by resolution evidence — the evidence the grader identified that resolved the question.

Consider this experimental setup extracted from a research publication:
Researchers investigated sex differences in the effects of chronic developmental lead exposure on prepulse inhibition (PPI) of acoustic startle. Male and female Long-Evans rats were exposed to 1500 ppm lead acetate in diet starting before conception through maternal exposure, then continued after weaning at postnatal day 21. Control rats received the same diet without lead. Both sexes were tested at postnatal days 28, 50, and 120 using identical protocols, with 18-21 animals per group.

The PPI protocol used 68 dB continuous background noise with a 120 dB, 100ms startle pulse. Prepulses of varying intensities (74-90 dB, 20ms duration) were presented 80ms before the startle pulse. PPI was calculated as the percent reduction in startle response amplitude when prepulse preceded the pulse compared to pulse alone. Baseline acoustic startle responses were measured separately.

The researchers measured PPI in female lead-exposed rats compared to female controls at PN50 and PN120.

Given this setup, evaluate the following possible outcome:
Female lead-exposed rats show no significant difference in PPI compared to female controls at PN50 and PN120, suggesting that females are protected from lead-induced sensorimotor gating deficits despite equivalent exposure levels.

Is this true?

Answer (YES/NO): YES